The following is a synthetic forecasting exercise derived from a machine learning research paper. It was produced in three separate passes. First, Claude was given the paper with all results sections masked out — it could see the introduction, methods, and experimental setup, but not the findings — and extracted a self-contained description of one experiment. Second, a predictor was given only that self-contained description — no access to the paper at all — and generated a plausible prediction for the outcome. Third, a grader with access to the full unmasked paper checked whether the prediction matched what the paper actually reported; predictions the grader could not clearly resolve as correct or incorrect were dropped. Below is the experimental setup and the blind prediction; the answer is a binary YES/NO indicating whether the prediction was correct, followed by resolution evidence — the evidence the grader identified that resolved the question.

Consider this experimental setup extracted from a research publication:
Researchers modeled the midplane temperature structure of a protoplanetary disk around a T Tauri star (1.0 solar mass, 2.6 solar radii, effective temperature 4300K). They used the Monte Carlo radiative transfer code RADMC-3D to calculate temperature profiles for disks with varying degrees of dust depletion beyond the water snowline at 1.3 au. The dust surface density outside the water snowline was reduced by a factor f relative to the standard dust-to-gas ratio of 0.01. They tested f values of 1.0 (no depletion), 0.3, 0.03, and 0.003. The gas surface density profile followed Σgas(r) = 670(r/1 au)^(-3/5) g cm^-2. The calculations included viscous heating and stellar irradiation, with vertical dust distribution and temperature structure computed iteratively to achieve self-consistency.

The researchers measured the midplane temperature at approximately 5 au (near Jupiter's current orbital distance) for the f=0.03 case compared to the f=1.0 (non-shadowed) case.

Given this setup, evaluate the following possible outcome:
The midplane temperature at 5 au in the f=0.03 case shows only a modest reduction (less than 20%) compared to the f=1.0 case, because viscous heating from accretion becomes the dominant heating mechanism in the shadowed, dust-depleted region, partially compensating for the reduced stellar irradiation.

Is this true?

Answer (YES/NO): NO